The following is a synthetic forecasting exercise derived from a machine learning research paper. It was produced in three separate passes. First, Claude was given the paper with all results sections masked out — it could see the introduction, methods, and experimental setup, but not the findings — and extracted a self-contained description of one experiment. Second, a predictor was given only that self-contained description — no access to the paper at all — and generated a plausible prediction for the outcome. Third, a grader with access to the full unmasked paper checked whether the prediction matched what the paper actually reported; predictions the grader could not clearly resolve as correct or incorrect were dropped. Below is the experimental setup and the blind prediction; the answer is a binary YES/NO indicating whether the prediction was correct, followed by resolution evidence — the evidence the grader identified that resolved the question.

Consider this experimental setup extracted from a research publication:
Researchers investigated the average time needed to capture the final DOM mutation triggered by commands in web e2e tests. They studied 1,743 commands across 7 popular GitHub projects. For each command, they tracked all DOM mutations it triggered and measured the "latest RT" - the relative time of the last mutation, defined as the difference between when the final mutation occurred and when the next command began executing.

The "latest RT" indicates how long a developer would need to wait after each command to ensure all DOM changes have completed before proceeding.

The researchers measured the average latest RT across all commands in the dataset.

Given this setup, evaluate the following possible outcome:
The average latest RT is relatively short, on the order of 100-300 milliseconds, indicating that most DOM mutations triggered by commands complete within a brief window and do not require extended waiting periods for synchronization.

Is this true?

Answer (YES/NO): NO